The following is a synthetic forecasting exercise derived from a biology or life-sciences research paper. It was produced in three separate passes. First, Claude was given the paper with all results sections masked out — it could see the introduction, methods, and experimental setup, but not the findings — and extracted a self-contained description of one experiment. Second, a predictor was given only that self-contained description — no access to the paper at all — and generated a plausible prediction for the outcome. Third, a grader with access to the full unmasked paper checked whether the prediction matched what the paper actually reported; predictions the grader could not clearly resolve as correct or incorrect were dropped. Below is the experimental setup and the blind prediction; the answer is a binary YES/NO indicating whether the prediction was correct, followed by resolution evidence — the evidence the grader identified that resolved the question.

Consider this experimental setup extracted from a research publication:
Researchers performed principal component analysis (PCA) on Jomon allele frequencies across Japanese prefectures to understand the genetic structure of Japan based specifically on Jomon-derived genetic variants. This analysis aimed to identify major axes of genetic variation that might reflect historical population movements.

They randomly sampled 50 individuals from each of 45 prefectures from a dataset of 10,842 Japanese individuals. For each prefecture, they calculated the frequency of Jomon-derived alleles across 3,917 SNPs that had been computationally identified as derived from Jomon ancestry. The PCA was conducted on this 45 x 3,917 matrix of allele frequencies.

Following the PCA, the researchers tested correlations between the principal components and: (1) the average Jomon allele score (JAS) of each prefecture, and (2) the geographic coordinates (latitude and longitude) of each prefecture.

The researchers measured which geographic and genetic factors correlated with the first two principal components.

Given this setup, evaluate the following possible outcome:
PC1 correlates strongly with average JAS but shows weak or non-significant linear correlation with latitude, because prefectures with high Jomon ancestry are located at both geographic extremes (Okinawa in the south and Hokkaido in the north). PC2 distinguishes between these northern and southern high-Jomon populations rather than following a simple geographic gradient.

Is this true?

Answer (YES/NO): NO